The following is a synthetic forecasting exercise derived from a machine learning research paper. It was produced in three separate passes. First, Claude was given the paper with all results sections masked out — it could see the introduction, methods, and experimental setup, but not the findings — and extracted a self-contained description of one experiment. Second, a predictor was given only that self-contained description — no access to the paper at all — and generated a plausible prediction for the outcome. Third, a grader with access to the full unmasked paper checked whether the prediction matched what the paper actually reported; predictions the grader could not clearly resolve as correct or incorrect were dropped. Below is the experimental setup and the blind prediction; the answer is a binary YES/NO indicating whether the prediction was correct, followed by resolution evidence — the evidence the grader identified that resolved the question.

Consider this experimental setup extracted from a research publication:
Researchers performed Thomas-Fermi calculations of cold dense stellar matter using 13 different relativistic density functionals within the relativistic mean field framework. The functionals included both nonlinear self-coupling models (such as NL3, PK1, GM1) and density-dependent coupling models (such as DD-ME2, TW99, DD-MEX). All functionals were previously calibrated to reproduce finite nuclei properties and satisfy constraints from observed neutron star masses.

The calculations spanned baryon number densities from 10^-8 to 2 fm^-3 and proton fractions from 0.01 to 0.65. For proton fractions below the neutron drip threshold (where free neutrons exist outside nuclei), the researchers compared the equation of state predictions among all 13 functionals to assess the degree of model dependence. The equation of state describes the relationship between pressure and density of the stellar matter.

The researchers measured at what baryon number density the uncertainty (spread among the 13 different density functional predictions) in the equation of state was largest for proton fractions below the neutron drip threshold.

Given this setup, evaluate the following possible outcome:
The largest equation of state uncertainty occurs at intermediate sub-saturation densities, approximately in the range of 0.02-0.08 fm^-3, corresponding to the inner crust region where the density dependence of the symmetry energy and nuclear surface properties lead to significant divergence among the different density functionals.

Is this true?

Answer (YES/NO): NO